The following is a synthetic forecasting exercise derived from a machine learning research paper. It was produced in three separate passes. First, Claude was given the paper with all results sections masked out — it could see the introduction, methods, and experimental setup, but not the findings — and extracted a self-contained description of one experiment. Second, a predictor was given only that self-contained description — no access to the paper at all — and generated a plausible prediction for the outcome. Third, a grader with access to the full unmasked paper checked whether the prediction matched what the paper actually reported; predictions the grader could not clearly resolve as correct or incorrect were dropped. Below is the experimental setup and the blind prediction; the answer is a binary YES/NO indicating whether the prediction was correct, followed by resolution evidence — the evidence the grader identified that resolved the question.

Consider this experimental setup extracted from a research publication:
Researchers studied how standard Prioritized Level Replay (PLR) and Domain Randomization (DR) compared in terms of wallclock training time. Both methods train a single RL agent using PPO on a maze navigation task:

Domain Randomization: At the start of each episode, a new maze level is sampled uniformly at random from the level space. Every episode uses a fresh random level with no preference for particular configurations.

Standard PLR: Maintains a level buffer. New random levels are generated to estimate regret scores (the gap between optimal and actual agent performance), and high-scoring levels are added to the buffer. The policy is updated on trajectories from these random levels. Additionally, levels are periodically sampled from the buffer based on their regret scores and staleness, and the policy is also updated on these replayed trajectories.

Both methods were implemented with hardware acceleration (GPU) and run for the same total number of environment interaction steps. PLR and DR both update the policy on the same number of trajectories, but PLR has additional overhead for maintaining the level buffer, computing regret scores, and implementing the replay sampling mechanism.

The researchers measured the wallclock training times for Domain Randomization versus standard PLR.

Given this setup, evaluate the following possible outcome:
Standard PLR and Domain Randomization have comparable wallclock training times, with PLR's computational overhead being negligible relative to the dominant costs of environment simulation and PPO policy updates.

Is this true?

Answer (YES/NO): YES